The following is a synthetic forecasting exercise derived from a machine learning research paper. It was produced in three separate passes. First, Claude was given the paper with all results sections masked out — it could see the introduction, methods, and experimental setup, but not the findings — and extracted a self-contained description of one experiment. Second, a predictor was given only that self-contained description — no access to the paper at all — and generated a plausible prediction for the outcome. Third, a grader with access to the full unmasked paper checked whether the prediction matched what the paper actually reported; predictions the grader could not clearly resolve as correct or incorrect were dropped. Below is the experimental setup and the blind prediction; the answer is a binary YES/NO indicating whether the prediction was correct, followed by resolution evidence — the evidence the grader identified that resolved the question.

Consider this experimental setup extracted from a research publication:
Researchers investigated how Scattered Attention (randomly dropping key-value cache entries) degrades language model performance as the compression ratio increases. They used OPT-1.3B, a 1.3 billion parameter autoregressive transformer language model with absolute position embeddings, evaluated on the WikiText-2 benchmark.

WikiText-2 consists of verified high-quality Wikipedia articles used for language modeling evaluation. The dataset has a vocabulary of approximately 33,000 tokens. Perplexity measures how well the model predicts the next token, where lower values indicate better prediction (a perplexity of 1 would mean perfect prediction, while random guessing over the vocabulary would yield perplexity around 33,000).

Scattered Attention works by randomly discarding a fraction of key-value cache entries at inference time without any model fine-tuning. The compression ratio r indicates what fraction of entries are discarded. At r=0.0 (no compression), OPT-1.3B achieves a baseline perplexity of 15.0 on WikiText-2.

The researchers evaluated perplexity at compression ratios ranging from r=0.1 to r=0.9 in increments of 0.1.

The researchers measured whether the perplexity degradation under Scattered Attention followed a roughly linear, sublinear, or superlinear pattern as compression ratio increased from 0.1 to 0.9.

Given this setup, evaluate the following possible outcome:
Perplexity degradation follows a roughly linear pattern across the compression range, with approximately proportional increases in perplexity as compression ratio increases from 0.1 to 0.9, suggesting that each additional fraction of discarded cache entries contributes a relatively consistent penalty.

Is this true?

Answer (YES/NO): NO